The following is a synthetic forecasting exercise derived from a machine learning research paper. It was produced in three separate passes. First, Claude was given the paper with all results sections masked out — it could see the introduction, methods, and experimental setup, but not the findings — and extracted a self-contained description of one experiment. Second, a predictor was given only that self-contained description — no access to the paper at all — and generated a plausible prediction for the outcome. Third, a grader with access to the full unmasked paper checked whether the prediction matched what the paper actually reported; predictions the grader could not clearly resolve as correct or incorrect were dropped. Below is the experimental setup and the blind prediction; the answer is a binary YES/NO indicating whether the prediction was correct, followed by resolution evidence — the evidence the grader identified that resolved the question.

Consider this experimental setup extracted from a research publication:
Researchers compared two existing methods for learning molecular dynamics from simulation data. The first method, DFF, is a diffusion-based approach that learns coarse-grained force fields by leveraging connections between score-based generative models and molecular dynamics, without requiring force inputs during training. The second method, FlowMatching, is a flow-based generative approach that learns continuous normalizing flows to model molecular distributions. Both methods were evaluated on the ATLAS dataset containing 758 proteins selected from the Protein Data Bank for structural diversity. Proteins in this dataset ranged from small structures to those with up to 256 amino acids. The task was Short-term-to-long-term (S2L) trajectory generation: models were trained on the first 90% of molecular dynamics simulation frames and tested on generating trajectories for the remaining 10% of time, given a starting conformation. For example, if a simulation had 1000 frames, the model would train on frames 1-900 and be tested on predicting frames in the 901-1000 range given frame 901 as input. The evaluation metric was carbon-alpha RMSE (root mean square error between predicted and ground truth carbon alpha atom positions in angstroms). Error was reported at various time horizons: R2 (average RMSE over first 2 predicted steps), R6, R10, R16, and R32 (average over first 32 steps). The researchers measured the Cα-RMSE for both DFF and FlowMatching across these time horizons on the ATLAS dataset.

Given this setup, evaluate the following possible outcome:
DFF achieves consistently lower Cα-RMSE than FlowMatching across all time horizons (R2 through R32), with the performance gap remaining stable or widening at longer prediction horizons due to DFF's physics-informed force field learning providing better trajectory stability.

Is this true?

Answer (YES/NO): NO